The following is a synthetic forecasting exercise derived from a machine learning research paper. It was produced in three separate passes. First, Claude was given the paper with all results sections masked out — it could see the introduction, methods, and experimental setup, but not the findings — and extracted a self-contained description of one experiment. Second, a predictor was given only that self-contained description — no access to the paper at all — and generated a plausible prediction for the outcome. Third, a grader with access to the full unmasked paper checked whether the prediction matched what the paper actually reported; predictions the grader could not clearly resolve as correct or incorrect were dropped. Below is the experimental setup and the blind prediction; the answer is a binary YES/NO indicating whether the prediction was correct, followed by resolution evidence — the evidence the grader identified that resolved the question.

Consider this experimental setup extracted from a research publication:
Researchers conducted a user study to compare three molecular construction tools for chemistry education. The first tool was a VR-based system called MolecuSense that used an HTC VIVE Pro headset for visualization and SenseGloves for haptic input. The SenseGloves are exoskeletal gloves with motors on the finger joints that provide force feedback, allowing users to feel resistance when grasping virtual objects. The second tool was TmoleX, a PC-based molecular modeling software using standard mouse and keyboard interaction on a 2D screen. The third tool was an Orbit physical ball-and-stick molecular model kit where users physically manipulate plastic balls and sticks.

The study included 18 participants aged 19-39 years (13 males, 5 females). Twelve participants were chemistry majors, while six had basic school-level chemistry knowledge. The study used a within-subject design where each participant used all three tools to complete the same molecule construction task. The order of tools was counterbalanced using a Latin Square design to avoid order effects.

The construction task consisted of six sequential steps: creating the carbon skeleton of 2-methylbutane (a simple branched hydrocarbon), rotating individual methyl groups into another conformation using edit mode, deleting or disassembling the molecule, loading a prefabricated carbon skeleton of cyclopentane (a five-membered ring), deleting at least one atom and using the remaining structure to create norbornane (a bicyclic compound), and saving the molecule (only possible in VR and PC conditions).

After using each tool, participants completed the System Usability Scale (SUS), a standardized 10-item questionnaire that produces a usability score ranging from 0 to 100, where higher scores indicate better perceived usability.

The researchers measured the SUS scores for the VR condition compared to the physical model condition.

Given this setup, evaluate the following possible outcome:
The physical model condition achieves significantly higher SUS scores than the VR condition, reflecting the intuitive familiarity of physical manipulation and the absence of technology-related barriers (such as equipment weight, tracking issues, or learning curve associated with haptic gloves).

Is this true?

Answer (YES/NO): NO